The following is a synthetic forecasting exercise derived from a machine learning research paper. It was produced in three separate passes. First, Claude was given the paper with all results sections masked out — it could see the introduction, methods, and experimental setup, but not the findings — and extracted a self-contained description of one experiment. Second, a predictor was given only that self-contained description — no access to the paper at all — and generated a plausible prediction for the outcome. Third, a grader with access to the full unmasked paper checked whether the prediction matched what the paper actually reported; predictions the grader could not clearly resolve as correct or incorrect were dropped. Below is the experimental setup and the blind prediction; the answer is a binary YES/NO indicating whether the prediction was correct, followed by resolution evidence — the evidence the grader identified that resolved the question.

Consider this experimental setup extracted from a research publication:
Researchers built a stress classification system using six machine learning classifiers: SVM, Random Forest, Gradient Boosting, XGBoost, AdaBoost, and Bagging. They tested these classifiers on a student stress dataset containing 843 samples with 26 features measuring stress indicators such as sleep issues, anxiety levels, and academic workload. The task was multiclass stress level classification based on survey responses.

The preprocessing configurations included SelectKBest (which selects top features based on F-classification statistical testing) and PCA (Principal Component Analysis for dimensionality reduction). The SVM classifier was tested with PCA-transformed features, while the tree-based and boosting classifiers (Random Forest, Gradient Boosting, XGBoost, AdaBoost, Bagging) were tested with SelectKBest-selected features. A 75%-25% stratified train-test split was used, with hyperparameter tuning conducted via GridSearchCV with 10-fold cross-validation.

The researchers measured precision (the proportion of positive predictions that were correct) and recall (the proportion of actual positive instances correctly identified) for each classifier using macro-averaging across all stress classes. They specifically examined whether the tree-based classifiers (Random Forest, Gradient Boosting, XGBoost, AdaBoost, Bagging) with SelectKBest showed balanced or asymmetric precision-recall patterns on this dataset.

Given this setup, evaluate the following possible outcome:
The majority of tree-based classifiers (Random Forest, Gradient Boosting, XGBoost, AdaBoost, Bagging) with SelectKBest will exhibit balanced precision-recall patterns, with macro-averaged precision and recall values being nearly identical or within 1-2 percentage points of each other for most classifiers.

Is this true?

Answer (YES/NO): NO